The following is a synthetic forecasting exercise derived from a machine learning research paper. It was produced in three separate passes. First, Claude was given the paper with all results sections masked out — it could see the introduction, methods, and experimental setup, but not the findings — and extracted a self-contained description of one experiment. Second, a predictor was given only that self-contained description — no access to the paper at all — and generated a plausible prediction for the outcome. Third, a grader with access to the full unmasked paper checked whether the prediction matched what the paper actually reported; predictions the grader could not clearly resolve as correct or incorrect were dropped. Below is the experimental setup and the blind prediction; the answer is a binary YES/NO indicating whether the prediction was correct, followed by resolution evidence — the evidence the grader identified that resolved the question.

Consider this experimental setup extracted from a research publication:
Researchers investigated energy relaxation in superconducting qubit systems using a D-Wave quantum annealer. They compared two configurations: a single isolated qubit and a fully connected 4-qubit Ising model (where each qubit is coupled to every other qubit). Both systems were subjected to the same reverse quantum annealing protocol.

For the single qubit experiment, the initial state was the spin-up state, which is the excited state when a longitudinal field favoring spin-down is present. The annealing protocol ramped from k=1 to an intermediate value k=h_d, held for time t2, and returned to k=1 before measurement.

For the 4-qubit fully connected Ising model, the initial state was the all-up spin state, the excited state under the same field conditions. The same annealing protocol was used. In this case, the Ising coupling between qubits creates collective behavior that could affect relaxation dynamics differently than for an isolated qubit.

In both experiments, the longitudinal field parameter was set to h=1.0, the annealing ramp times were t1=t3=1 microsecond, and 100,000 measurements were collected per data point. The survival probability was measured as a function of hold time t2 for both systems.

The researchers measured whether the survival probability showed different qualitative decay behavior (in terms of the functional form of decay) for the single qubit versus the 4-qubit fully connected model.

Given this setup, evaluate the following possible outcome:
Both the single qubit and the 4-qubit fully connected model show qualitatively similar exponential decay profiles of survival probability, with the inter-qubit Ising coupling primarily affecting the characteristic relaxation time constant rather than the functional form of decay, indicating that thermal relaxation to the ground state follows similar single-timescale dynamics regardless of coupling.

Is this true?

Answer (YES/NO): YES